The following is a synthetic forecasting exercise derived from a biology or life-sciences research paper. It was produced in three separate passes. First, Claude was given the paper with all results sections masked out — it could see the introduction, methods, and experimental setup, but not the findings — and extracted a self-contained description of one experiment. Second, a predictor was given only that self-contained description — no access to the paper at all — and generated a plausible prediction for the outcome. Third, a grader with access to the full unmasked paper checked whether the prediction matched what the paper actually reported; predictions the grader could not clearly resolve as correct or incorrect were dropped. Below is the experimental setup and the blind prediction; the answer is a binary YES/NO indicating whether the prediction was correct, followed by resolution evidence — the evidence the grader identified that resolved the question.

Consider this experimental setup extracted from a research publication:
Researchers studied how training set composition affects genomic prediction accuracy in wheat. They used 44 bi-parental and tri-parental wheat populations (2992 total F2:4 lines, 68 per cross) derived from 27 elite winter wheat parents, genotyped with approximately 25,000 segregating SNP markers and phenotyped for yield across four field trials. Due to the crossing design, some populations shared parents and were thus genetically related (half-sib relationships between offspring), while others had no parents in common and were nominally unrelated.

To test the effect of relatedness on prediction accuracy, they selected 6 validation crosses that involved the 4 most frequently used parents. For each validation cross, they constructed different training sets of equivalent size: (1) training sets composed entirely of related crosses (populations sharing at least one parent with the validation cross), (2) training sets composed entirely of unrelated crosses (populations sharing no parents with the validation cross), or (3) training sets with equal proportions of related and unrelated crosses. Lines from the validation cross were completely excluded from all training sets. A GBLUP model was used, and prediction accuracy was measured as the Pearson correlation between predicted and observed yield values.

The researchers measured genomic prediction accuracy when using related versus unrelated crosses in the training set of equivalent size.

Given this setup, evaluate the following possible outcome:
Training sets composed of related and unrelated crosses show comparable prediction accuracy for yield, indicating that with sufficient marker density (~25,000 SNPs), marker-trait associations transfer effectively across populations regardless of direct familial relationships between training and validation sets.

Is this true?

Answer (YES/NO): NO